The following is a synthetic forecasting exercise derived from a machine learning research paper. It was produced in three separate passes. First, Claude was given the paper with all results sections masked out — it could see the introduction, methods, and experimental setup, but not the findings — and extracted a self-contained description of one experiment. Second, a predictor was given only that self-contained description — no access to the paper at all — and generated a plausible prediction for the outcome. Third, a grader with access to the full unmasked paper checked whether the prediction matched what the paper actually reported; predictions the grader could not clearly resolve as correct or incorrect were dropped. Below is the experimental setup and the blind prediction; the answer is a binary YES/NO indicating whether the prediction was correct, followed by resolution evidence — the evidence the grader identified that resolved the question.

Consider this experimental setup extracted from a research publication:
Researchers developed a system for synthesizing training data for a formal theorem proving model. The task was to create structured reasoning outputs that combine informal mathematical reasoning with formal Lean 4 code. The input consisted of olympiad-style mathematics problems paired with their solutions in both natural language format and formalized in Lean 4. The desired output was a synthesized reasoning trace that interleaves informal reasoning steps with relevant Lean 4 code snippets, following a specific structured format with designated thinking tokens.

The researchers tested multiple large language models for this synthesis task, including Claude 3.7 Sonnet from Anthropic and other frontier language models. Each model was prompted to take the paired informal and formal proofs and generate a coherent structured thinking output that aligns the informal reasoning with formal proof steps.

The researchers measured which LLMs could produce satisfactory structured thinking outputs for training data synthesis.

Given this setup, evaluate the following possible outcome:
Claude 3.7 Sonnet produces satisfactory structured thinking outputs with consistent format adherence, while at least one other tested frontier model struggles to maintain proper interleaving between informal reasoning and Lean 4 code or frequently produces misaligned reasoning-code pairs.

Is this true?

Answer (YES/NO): NO